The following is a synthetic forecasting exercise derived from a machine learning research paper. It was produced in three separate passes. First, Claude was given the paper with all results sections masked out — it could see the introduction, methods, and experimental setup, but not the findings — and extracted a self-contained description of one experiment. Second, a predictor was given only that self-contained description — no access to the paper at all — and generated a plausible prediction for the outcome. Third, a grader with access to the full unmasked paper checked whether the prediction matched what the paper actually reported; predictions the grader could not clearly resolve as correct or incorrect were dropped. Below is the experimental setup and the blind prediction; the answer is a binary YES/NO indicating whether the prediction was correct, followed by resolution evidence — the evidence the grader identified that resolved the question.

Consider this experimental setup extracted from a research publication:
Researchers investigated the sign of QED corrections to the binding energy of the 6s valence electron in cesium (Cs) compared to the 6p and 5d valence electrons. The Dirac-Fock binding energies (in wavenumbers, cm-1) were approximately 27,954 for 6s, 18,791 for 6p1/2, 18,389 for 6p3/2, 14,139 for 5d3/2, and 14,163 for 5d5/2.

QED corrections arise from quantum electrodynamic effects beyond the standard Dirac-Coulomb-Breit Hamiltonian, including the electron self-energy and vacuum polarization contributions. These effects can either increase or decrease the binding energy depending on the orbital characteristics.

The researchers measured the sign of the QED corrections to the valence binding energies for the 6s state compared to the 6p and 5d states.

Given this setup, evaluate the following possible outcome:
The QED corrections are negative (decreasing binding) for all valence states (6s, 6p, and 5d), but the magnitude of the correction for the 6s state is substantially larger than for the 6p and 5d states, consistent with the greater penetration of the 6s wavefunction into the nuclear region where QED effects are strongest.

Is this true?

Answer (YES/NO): NO